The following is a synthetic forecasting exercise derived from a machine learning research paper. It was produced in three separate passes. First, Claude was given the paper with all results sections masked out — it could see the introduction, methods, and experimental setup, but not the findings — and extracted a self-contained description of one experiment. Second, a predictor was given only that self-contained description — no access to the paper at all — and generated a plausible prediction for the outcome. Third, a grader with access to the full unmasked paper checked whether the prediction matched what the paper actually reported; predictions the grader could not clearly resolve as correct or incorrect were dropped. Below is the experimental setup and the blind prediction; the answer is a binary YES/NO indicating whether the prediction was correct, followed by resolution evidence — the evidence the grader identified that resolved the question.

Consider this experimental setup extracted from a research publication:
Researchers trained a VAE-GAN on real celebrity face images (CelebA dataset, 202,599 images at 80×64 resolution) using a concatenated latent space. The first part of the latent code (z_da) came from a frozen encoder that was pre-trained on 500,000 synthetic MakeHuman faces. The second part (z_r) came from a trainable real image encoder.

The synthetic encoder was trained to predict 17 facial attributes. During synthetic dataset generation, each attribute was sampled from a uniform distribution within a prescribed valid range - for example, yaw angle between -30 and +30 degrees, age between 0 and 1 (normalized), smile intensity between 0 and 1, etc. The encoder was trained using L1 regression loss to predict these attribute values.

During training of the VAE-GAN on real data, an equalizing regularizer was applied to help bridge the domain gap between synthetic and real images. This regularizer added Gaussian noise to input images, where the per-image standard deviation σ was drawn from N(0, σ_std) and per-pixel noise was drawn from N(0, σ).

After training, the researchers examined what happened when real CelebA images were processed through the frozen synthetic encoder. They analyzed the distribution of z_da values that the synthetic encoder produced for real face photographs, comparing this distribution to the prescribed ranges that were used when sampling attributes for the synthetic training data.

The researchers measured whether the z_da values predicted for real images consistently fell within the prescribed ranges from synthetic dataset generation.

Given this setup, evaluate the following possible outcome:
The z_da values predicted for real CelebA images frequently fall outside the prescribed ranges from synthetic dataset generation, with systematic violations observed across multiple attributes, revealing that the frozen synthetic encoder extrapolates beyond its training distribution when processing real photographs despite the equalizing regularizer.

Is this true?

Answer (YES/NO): YES